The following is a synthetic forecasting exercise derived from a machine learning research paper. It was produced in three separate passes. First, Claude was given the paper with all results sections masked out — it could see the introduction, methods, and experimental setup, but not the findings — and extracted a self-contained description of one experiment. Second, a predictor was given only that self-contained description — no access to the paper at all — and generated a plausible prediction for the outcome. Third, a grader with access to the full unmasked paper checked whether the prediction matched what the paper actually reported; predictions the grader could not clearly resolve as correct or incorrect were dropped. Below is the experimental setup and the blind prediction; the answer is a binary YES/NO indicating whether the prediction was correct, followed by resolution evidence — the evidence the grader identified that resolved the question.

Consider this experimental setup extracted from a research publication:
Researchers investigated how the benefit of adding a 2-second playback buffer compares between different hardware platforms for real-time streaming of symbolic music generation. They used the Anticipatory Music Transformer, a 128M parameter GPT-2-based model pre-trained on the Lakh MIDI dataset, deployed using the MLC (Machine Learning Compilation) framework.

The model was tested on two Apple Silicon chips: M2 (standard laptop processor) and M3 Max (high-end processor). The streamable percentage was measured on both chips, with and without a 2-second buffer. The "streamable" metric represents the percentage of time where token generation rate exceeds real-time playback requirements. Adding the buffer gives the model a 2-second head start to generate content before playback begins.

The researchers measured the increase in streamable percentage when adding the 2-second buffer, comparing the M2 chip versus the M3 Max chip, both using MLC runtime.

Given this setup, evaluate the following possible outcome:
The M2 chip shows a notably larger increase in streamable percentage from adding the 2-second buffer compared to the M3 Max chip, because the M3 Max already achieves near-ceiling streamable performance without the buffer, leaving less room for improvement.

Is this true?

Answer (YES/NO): YES